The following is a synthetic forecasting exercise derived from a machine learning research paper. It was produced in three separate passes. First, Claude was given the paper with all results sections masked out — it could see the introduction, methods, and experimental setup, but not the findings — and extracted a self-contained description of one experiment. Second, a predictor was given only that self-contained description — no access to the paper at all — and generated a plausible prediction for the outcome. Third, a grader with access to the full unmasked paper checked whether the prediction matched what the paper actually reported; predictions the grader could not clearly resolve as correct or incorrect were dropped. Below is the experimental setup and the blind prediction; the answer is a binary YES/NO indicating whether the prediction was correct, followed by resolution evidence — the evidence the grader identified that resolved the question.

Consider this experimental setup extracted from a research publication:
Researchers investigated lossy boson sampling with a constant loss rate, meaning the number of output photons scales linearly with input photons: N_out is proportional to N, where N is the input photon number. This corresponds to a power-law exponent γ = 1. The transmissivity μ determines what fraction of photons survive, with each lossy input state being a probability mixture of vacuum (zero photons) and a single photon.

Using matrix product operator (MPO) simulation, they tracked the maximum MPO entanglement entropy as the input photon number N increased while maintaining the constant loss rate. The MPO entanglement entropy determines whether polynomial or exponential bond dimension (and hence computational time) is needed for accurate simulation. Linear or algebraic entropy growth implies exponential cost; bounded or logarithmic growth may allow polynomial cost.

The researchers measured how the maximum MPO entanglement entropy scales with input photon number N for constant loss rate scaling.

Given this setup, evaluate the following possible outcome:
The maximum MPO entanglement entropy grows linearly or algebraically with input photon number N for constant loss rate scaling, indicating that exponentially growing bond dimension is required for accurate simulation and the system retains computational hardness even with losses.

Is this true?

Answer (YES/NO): YES